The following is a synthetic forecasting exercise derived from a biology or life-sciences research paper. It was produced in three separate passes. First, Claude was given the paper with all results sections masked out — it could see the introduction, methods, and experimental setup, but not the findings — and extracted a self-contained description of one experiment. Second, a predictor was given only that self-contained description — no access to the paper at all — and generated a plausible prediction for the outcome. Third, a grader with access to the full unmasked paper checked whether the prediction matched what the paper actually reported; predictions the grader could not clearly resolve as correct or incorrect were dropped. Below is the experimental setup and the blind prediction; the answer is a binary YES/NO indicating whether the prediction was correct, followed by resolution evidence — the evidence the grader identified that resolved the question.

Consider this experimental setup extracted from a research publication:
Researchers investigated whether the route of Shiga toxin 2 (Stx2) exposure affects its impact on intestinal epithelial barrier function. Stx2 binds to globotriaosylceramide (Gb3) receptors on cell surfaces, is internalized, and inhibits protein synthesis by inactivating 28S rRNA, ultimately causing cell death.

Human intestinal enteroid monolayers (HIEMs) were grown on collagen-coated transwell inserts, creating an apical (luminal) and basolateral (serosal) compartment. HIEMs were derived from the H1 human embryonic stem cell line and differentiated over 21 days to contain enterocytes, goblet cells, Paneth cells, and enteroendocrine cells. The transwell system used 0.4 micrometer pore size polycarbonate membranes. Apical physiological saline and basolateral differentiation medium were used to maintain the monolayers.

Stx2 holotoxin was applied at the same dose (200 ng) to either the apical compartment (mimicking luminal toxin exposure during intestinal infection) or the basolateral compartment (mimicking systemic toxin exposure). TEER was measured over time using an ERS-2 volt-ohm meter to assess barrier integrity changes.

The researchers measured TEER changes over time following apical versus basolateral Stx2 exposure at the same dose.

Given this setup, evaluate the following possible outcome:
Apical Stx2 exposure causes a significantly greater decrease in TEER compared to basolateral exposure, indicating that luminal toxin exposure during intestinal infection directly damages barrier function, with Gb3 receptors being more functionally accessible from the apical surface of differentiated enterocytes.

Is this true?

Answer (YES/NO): NO